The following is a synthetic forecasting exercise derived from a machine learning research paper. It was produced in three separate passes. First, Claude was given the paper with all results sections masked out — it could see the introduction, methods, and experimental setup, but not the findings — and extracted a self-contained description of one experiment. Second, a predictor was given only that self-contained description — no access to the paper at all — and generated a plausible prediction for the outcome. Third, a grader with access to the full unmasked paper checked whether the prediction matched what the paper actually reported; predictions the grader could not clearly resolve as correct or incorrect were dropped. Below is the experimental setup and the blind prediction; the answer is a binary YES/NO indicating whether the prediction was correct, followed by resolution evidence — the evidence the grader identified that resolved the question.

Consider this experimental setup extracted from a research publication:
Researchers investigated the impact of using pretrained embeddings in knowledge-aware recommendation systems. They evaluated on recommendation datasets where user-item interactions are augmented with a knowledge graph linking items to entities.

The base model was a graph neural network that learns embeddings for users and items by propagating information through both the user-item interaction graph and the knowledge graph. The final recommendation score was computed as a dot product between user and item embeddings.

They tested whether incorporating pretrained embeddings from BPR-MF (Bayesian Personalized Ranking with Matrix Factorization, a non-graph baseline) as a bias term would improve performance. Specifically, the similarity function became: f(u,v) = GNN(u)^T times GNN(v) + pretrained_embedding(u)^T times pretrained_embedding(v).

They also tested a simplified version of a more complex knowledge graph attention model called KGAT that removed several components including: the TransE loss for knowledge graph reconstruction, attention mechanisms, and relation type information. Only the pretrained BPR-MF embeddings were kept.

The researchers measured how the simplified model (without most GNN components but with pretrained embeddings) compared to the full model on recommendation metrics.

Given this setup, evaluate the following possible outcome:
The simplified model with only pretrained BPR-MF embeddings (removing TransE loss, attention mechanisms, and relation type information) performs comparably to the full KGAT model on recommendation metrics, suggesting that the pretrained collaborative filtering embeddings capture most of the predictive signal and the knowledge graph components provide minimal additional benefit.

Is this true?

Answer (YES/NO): YES